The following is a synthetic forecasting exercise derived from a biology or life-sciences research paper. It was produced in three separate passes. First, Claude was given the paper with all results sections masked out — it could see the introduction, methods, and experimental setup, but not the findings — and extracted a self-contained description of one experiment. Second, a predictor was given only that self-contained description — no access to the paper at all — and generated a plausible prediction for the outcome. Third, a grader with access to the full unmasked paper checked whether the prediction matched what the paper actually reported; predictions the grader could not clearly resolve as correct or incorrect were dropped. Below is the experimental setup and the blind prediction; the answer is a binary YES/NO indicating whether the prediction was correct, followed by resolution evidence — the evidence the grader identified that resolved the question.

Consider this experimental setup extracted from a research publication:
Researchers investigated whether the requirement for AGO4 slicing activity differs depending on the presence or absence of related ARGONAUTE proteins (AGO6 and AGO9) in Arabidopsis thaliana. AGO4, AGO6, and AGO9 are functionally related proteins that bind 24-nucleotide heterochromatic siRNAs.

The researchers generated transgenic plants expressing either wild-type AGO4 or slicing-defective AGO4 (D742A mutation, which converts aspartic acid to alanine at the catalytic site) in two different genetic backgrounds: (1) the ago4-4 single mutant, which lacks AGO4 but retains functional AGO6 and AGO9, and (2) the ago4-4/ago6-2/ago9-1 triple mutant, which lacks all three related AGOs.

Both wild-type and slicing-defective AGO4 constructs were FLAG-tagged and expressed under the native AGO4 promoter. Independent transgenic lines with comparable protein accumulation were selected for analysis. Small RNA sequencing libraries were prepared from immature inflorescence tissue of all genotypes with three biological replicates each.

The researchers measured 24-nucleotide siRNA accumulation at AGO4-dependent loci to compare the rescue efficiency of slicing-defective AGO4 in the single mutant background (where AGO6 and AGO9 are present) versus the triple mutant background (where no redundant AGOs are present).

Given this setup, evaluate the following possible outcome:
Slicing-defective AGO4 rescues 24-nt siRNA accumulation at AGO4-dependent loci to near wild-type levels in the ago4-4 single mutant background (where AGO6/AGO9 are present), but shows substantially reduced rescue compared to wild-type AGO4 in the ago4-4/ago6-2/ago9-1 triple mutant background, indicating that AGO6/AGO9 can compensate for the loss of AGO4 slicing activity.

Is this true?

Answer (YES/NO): NO